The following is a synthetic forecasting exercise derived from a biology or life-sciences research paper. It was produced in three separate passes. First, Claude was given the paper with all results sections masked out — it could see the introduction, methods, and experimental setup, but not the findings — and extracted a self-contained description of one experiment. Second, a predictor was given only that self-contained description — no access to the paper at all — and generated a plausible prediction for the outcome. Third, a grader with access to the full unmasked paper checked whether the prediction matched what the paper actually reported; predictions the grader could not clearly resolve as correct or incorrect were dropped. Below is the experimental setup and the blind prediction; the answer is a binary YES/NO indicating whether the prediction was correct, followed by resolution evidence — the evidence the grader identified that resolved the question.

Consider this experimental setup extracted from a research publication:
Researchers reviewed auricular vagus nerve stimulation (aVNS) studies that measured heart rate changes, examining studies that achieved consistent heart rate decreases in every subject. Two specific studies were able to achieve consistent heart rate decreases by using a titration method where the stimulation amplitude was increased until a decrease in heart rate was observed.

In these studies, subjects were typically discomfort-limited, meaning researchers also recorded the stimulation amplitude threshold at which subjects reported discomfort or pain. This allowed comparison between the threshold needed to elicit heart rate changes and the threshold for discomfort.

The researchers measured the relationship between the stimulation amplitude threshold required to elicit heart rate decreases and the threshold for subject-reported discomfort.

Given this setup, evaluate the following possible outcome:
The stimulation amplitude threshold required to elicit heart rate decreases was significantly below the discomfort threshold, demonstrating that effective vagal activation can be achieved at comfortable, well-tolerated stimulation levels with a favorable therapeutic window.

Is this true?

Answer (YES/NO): NO